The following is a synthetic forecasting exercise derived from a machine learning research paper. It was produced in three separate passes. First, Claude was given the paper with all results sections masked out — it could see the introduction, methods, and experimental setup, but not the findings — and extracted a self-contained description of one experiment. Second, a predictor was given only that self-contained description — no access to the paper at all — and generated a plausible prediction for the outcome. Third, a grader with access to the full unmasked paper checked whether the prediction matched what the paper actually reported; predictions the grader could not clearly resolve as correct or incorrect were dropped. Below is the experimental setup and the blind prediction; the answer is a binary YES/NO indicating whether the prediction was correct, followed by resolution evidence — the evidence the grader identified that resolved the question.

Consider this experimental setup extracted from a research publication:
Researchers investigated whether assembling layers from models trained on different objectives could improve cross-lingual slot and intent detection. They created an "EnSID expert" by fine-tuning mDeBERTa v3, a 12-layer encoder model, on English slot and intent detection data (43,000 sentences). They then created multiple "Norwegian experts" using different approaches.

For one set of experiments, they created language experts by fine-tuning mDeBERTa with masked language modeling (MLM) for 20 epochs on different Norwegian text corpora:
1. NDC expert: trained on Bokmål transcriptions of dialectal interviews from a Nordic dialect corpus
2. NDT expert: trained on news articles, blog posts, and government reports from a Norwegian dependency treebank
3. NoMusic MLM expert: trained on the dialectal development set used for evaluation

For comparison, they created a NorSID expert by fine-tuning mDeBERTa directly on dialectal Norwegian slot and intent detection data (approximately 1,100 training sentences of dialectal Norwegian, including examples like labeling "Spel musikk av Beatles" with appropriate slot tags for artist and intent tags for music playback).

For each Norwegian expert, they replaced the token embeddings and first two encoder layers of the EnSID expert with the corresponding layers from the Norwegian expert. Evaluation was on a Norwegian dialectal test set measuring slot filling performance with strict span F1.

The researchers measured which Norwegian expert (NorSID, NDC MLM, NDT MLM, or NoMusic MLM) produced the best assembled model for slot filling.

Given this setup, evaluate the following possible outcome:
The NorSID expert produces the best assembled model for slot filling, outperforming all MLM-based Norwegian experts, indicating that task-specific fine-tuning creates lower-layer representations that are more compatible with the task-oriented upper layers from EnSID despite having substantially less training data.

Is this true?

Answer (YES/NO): YES